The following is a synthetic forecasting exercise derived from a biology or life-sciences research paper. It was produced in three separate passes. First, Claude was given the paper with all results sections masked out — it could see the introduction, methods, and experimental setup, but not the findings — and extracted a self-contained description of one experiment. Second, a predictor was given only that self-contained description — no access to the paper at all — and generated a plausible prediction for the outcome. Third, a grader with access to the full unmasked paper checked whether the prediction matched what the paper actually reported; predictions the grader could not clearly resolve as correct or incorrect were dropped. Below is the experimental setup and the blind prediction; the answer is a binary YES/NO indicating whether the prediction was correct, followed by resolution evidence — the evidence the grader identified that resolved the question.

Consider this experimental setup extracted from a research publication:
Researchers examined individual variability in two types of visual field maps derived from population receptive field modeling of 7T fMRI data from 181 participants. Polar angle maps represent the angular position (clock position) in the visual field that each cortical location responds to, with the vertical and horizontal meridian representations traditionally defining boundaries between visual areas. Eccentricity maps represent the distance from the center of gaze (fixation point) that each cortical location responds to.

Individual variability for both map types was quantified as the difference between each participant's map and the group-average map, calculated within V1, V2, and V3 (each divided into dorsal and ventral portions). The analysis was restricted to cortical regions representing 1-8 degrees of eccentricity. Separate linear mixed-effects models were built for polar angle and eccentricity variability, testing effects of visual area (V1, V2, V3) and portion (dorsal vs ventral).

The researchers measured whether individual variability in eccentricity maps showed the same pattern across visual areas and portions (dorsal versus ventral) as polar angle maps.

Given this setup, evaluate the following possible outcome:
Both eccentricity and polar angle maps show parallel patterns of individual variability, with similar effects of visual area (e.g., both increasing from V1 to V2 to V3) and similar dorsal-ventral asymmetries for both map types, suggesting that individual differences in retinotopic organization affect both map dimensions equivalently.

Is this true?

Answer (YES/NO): NO